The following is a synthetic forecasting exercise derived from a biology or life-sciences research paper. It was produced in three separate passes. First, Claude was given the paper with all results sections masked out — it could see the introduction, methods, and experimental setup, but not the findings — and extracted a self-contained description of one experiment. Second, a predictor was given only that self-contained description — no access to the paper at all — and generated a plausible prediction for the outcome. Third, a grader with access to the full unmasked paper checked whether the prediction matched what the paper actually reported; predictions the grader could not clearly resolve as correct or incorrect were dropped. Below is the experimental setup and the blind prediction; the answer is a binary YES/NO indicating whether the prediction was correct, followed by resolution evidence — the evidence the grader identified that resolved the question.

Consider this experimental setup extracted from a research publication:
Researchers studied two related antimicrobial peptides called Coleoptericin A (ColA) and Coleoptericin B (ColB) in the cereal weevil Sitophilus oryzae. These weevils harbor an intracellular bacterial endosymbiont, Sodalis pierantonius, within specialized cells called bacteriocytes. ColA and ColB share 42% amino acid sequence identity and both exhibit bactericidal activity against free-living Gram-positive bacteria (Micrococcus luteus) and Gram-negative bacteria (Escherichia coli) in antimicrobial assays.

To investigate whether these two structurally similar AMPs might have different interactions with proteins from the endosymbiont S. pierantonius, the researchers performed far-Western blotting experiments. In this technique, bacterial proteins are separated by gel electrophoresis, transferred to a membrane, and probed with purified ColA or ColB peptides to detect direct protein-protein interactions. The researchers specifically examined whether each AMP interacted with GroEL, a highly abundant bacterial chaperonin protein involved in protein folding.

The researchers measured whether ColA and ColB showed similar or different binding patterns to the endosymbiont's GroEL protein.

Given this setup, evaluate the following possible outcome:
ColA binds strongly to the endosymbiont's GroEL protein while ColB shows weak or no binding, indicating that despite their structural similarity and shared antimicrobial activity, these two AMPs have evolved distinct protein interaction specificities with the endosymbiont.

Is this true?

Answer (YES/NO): YES